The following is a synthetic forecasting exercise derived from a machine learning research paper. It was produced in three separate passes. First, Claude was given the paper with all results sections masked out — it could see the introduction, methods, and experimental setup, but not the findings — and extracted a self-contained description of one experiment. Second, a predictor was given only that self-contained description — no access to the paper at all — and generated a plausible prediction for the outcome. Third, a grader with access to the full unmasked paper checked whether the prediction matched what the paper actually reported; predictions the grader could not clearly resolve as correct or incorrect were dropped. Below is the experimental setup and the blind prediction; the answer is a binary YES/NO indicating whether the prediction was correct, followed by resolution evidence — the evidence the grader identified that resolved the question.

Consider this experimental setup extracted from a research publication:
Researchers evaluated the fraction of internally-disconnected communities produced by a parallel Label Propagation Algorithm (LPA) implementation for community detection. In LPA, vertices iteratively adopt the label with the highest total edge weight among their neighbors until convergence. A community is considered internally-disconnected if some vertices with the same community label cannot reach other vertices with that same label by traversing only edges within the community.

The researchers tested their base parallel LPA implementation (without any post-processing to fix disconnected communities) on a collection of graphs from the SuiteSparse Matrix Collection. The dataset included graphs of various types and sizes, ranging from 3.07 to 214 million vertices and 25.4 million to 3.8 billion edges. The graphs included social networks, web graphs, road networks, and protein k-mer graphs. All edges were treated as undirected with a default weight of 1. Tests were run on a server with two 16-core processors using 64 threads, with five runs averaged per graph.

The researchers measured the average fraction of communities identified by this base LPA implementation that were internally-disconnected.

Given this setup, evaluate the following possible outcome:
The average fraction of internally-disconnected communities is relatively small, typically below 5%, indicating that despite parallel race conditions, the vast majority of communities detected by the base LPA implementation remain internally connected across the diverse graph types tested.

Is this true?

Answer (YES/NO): NO